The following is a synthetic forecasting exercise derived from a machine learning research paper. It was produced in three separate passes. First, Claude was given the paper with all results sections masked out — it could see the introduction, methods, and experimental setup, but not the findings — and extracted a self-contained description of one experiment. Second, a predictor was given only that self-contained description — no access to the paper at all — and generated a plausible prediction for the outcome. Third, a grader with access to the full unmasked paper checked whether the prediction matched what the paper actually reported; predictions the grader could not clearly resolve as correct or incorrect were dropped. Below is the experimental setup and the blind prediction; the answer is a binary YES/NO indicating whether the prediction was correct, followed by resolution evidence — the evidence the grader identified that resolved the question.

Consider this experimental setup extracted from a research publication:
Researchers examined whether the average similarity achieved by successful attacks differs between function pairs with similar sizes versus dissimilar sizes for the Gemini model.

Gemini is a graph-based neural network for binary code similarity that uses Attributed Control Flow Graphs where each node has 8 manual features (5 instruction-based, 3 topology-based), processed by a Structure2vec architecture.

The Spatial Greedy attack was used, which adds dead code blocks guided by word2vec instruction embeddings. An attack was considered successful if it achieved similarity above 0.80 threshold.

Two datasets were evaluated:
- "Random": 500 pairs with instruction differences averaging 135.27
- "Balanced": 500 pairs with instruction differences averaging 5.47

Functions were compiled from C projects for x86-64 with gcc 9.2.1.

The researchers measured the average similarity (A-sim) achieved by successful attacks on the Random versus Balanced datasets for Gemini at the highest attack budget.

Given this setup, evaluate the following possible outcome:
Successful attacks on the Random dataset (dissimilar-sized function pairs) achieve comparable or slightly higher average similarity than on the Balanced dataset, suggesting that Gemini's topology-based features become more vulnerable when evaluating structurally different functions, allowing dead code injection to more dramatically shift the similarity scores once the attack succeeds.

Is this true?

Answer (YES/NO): YES